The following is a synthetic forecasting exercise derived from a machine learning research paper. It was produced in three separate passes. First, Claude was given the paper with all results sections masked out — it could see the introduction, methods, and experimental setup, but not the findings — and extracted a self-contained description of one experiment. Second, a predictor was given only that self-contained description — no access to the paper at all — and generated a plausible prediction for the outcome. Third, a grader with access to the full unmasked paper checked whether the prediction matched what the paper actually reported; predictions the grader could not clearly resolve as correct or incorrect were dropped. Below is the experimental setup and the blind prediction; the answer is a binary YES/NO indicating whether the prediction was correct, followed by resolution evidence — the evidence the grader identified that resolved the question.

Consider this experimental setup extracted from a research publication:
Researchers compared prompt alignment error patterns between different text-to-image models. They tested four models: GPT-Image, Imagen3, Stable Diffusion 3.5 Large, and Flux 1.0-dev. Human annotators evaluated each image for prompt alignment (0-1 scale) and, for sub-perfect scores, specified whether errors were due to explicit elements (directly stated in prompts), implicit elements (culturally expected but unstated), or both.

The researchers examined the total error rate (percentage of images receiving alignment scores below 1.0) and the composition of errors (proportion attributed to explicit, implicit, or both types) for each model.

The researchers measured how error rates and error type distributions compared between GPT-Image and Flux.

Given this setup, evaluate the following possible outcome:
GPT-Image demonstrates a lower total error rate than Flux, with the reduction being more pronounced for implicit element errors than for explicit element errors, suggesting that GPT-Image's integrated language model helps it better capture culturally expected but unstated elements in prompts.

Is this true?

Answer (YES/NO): NO